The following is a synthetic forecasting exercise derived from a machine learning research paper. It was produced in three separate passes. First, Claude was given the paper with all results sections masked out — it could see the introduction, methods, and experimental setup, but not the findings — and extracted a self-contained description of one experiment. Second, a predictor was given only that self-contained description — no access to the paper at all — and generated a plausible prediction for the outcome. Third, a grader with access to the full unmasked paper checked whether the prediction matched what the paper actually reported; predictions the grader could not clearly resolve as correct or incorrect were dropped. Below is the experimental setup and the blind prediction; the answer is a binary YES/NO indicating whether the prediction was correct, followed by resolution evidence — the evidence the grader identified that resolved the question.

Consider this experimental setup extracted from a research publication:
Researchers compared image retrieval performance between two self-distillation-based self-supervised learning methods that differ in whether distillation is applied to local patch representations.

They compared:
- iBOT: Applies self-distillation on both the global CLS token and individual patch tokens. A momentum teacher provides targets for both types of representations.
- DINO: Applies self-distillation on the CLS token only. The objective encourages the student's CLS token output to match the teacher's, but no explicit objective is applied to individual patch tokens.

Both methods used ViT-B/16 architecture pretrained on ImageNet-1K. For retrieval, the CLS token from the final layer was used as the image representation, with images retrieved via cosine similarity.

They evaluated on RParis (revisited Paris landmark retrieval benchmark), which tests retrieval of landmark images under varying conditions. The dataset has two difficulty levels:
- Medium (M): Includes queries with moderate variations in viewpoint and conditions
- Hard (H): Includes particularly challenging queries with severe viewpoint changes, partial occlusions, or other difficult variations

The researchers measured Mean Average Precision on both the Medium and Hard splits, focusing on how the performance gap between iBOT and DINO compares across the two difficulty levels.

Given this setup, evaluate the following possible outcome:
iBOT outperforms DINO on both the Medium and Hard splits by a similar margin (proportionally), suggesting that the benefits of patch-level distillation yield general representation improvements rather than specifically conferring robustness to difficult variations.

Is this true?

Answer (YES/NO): YES